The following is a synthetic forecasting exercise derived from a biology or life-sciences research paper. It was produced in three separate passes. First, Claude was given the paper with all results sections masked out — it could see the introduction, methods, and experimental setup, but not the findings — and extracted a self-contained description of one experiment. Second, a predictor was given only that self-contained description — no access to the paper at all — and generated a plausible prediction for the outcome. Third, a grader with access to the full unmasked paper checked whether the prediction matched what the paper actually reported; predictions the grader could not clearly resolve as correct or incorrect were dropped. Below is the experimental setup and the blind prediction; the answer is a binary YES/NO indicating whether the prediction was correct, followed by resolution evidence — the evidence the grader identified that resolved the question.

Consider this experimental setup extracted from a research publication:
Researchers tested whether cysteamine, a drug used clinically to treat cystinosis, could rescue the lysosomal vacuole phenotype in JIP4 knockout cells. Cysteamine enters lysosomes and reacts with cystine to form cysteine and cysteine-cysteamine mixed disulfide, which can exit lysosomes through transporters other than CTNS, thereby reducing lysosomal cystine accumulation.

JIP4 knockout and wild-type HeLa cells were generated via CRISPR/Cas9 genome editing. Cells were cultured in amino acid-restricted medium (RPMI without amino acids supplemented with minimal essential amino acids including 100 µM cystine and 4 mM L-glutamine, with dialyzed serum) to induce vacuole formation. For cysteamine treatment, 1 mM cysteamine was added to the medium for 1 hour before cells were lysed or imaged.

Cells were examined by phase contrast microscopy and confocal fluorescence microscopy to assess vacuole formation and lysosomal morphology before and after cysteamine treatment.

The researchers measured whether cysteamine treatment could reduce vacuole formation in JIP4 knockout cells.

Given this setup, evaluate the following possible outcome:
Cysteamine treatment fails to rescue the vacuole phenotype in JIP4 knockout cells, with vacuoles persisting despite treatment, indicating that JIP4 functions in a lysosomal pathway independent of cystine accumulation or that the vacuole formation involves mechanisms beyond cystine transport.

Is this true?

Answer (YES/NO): NO